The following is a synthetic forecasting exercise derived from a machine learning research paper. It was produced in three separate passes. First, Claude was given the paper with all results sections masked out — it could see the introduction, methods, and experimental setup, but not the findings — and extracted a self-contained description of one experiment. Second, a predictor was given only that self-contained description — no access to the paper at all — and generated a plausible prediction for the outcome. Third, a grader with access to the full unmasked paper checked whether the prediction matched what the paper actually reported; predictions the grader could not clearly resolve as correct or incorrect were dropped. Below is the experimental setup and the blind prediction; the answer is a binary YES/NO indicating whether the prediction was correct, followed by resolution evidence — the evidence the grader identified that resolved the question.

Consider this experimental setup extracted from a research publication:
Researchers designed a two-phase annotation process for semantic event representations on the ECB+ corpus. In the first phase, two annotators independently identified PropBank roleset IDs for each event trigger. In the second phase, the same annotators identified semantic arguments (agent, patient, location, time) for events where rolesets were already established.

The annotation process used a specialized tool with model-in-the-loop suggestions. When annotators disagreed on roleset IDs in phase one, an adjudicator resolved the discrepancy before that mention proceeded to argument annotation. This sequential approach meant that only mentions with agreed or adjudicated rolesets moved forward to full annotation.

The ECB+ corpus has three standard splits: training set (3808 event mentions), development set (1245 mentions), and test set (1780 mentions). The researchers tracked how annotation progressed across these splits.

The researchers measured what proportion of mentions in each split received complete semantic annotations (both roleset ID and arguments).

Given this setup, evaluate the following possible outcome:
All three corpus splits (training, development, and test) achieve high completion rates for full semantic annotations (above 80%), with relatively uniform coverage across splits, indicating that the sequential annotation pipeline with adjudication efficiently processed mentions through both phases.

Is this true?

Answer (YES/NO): NO